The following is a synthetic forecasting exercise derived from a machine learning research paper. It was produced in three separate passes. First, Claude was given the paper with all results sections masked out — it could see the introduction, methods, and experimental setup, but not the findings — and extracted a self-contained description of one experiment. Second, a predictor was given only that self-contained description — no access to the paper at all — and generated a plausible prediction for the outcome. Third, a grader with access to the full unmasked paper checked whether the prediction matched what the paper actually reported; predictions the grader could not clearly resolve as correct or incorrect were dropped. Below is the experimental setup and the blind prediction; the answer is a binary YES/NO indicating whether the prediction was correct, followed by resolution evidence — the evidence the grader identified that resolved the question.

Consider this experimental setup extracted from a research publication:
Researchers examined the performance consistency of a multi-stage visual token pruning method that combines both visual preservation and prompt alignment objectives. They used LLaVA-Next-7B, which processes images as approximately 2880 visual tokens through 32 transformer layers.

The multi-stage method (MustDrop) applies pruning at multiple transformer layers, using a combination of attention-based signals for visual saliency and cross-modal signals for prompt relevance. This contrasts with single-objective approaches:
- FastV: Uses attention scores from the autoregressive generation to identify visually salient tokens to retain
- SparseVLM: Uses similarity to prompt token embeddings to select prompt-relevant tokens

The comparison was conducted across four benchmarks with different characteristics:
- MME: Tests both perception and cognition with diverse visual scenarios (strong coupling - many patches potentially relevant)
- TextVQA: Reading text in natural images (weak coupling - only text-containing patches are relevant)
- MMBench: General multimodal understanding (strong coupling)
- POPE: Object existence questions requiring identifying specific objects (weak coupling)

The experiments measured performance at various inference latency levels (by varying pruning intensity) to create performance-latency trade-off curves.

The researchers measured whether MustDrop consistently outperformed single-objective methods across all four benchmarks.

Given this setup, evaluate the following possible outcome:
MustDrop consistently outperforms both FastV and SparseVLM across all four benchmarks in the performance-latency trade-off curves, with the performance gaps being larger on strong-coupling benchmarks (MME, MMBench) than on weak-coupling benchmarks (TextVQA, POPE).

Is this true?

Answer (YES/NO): NO